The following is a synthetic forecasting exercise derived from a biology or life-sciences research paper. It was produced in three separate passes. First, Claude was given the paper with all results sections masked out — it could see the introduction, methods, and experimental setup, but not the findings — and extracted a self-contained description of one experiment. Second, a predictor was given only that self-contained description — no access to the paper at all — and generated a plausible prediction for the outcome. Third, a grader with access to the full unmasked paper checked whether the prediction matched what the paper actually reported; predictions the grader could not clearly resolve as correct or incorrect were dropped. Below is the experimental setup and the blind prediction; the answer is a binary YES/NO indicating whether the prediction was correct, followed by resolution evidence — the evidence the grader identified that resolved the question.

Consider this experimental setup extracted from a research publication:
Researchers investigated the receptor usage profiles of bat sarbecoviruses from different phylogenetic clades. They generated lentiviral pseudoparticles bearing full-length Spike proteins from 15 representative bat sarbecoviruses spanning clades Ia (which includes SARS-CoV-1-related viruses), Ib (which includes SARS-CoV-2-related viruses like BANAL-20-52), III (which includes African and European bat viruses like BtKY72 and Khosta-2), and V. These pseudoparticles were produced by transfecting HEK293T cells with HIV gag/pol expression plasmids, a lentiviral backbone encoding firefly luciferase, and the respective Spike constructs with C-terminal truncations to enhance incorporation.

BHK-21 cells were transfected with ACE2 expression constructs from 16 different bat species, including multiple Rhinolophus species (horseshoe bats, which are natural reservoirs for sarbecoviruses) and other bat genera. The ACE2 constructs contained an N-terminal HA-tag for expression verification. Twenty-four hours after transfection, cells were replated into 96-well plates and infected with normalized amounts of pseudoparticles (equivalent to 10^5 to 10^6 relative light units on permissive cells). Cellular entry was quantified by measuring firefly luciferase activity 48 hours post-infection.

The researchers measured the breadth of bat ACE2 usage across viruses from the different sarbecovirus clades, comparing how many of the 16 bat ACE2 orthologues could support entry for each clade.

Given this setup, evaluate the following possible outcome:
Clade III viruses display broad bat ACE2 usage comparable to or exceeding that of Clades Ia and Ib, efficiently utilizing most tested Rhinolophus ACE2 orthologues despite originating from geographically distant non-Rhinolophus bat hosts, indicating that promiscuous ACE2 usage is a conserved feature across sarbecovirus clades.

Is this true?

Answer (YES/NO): NO